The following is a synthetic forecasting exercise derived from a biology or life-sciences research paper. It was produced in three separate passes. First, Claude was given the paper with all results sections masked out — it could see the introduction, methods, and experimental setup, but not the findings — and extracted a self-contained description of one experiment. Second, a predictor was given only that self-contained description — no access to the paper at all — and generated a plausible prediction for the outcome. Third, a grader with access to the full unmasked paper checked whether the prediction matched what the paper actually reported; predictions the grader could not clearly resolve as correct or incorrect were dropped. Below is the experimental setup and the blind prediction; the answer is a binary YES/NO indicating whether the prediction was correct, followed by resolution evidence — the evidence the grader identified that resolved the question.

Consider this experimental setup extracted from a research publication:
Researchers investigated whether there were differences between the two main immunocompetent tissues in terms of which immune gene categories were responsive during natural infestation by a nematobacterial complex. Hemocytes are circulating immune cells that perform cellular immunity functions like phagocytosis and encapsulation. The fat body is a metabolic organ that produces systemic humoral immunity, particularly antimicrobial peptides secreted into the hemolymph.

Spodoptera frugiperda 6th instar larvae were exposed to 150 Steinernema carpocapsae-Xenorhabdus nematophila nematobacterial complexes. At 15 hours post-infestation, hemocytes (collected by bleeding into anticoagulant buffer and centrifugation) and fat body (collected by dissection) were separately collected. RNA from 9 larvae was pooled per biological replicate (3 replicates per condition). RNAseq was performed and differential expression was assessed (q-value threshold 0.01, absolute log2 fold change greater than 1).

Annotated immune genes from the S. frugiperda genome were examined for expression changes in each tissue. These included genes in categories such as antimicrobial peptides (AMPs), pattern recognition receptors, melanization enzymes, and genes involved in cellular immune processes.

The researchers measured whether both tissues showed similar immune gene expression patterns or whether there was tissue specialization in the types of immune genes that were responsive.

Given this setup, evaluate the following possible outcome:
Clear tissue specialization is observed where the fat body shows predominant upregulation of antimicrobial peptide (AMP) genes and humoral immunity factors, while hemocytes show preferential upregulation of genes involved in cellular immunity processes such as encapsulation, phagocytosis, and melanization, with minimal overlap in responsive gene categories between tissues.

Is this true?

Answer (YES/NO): NO